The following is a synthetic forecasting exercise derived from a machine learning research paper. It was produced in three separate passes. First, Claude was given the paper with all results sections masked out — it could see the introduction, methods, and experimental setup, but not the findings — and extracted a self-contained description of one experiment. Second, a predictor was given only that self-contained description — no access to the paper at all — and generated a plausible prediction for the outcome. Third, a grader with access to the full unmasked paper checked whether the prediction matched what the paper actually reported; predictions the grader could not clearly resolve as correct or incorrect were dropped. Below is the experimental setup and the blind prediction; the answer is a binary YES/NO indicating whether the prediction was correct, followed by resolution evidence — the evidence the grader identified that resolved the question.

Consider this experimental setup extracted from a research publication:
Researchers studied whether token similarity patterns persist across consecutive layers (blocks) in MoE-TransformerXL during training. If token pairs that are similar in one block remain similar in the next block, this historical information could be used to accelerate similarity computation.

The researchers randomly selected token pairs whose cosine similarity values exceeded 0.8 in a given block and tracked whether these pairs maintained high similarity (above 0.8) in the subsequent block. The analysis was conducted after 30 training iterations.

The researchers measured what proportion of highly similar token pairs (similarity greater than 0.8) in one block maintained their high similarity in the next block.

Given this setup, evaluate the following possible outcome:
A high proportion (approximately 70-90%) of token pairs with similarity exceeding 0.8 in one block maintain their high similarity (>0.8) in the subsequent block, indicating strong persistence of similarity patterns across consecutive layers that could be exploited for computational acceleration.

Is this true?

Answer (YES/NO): YES